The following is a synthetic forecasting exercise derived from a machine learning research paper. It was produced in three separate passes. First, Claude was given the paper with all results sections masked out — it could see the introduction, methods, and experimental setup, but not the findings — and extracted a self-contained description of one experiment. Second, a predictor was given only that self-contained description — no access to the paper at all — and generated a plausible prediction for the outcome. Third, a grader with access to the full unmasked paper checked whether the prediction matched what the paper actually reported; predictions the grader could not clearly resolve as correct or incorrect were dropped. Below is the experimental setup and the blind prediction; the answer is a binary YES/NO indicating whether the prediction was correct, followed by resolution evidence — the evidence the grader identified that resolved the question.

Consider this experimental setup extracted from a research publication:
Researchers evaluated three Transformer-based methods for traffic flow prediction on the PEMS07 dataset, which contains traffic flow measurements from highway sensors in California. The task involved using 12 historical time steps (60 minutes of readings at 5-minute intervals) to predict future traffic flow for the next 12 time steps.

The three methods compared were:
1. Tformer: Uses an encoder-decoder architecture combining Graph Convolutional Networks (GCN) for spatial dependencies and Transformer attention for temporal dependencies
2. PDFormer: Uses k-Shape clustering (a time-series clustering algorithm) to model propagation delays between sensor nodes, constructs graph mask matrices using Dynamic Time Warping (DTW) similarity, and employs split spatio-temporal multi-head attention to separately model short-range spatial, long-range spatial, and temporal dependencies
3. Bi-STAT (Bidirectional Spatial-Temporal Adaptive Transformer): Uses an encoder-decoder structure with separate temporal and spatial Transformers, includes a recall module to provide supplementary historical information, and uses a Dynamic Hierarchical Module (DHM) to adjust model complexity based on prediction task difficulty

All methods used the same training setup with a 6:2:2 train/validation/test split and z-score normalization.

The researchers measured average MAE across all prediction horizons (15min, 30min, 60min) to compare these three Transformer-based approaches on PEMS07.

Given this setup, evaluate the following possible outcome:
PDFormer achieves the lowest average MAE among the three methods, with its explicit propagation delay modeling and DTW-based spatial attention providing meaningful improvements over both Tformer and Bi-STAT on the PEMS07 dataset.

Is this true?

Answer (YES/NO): NO